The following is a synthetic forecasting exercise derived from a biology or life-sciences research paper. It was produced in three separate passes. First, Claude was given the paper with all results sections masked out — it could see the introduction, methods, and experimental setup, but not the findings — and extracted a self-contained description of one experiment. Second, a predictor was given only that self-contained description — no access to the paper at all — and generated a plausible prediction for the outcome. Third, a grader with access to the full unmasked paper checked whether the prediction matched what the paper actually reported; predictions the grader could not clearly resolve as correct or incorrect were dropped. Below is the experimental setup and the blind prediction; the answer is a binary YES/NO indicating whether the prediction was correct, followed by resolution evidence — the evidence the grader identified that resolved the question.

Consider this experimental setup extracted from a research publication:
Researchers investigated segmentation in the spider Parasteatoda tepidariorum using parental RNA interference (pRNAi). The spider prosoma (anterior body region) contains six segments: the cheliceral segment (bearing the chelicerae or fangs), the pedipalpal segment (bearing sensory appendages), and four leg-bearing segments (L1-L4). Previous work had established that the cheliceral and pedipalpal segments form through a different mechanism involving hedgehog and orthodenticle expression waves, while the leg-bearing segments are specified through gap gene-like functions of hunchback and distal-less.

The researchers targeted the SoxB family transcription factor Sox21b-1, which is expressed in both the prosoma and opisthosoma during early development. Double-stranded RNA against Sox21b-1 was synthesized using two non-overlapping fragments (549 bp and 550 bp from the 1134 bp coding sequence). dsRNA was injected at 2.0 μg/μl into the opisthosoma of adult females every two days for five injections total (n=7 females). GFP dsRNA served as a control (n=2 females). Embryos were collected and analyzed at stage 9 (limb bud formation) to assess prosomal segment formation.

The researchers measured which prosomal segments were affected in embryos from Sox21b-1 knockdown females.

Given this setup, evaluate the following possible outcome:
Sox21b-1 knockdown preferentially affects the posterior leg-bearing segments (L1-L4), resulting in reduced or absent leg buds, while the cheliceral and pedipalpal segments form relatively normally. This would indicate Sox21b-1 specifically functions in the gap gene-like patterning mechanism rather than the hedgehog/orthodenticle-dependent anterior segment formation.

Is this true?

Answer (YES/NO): YES